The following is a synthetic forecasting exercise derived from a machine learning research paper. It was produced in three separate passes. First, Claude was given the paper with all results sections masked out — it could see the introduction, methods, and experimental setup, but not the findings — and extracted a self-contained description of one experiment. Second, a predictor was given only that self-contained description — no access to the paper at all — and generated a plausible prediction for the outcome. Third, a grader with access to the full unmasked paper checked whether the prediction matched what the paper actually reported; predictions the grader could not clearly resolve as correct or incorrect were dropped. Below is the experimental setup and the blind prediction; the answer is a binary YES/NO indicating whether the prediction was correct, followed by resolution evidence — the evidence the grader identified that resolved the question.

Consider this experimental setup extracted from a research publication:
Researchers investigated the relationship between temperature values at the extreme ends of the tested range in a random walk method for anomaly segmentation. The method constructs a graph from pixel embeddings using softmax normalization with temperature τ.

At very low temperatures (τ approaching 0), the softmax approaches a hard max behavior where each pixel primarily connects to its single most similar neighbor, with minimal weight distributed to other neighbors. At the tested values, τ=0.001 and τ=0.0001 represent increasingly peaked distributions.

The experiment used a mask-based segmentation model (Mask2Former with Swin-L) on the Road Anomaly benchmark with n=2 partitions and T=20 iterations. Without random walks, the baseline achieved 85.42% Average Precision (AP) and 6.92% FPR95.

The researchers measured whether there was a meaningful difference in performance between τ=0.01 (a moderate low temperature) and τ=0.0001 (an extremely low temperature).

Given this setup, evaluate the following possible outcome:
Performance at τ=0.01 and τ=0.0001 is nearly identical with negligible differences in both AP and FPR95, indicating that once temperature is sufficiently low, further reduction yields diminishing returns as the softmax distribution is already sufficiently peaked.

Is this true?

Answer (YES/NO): NO